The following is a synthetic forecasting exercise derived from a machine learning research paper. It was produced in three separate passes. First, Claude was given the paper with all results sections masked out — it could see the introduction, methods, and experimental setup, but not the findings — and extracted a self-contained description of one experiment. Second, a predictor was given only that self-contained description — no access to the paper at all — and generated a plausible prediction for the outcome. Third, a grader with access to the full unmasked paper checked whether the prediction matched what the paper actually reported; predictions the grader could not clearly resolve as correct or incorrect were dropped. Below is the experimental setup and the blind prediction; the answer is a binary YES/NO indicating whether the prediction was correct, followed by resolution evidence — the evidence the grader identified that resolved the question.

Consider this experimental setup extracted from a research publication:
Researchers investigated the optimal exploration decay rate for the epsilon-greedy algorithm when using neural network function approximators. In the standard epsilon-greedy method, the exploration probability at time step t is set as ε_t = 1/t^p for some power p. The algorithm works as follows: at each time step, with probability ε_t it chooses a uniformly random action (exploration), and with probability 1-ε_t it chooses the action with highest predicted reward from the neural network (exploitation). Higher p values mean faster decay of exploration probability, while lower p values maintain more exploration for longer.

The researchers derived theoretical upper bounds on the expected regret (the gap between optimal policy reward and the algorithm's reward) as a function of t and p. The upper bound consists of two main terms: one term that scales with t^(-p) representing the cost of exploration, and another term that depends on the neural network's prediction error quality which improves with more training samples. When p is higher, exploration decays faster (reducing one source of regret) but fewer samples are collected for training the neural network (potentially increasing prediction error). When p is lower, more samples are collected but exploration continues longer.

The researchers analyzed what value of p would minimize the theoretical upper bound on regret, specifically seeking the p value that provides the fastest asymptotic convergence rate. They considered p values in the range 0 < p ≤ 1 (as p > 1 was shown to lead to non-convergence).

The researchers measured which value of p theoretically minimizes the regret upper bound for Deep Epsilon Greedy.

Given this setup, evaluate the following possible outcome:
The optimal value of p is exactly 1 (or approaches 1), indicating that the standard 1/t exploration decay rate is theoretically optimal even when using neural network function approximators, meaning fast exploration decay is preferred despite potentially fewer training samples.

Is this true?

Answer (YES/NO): NO